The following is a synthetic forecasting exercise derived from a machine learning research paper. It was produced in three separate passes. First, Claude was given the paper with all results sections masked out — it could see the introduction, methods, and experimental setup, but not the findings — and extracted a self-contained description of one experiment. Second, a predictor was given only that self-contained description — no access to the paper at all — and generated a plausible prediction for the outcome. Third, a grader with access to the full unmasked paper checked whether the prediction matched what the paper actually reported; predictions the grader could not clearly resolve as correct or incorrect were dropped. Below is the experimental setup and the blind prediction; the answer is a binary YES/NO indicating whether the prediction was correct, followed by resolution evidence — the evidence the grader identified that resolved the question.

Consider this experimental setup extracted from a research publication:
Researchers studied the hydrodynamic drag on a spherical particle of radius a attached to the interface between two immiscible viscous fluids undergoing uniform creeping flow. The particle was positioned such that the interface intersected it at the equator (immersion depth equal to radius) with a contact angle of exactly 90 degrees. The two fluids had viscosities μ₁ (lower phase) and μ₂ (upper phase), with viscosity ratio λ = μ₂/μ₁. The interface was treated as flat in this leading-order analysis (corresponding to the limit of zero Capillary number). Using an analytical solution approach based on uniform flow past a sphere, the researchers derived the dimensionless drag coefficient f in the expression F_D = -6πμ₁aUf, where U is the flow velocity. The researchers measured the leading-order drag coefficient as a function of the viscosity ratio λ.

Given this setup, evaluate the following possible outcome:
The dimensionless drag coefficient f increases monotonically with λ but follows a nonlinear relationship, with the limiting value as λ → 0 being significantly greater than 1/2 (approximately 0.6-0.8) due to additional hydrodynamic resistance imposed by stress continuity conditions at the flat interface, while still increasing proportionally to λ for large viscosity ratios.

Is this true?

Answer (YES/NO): NO